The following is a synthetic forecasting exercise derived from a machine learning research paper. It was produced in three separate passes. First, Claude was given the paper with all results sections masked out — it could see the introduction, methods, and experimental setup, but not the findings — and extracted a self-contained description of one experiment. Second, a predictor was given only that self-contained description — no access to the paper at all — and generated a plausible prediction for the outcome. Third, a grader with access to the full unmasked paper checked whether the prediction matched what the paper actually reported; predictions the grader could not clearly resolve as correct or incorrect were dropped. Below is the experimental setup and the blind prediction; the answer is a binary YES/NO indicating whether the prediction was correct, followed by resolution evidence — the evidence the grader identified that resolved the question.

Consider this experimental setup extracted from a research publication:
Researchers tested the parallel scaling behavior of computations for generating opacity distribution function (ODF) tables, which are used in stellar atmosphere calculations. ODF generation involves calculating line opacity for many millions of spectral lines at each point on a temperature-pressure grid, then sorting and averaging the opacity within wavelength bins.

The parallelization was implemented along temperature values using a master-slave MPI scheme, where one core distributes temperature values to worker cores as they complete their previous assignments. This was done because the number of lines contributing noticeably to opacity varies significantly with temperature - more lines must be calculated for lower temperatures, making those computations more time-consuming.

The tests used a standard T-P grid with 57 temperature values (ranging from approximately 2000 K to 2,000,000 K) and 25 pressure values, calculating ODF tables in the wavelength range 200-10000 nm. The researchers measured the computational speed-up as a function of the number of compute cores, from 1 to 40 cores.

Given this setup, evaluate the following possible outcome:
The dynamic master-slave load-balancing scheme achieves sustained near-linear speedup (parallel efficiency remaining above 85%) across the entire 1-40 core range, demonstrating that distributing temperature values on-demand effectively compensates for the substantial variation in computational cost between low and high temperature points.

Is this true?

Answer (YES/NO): NO